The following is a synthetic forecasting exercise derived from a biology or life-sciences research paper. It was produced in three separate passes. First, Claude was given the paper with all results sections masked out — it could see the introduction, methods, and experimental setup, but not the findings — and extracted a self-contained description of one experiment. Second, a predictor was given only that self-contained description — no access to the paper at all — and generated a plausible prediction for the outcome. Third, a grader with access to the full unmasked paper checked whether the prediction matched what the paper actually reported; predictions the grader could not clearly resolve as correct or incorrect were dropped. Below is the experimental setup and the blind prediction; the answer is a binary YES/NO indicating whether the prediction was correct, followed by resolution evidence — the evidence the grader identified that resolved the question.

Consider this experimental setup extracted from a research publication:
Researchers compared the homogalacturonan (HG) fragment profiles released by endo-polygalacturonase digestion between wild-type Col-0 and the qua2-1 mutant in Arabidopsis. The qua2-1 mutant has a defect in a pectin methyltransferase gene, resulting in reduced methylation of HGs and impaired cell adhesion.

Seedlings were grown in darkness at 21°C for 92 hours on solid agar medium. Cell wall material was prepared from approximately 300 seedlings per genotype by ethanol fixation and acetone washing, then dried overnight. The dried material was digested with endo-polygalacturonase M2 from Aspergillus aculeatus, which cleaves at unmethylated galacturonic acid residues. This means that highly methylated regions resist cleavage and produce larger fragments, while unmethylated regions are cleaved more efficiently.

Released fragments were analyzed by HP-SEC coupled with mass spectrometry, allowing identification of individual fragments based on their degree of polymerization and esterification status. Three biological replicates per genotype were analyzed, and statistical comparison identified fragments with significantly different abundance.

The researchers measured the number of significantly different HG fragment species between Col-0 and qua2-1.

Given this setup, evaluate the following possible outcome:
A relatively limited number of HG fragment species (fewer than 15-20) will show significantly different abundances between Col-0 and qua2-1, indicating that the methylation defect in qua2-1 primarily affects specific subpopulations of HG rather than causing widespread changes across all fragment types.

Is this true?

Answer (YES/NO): NO